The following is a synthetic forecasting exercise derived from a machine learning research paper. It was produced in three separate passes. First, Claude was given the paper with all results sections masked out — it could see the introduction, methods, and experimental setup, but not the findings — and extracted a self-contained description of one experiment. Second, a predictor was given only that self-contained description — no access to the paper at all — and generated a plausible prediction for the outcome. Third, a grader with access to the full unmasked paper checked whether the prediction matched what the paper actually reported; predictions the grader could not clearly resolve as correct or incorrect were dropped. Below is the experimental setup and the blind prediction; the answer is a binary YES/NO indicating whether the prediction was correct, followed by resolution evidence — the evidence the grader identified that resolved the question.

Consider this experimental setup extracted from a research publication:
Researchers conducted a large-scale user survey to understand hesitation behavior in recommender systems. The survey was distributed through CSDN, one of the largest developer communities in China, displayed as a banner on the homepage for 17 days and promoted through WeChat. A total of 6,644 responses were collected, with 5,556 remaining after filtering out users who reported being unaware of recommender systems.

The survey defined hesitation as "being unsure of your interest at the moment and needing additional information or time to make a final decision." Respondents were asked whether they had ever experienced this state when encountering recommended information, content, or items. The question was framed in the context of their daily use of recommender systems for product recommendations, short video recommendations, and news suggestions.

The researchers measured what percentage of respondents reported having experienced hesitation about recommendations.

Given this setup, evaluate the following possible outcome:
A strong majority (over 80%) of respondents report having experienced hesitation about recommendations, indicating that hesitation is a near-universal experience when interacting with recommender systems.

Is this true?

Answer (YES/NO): YES